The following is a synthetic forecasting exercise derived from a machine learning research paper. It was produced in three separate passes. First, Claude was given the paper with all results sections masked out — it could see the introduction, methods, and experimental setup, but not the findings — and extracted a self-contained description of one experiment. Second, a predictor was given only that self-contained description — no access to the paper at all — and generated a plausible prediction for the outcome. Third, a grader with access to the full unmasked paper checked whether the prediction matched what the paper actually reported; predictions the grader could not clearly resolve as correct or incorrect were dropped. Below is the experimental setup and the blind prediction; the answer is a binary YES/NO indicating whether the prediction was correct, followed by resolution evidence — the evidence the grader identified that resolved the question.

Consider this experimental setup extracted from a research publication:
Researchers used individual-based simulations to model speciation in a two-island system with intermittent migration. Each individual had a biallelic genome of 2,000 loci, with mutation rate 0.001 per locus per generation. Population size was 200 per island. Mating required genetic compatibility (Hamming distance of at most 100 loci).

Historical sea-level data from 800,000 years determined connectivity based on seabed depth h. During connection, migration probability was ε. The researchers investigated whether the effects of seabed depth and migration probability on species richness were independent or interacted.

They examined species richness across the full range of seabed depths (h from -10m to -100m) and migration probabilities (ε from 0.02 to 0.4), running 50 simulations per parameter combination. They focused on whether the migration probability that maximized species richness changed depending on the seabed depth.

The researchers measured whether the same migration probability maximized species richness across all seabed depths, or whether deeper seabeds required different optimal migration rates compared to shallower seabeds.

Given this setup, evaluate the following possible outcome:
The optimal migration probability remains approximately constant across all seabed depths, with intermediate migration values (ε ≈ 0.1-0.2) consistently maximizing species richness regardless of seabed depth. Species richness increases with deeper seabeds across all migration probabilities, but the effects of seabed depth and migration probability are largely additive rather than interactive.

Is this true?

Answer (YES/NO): NO